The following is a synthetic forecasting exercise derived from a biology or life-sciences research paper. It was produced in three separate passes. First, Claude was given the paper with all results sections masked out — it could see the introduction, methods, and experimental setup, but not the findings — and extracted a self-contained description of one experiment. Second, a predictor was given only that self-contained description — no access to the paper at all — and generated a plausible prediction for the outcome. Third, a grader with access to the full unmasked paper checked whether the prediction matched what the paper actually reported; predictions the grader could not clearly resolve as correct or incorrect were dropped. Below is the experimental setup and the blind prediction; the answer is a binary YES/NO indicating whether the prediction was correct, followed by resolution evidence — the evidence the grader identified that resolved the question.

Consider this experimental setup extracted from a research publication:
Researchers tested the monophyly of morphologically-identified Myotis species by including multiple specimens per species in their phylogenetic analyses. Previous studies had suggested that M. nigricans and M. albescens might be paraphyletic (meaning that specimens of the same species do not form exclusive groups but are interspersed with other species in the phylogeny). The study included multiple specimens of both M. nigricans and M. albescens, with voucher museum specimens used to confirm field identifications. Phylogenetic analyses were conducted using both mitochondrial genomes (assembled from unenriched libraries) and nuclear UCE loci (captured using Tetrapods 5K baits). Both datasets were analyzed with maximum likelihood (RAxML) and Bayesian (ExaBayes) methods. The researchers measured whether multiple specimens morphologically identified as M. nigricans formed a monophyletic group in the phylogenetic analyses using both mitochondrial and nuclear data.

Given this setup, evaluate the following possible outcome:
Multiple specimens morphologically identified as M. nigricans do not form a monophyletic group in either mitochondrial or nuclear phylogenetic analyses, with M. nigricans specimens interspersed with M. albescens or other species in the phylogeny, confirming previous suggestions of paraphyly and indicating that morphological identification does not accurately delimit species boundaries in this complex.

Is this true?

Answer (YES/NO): NO